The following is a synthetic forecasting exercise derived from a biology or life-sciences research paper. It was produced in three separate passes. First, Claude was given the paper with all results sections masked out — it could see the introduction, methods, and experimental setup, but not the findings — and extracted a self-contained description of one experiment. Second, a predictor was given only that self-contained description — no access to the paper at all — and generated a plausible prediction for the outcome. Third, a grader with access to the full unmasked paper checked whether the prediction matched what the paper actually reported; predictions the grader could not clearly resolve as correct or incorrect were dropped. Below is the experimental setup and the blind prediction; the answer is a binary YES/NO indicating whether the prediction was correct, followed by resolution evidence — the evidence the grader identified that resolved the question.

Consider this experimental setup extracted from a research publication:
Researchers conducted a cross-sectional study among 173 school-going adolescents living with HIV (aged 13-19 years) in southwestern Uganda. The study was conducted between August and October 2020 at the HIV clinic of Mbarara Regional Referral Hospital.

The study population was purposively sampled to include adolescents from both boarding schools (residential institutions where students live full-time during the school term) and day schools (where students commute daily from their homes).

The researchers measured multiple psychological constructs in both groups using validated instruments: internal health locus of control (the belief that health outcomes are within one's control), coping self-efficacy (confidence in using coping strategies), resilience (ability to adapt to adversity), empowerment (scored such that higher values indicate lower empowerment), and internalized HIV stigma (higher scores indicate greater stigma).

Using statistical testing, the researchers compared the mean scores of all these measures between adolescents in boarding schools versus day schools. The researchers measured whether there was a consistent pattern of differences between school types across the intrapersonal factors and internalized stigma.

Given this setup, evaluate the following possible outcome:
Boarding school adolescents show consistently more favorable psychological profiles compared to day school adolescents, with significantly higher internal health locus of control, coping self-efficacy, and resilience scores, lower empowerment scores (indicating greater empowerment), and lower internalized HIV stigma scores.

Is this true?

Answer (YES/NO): NO